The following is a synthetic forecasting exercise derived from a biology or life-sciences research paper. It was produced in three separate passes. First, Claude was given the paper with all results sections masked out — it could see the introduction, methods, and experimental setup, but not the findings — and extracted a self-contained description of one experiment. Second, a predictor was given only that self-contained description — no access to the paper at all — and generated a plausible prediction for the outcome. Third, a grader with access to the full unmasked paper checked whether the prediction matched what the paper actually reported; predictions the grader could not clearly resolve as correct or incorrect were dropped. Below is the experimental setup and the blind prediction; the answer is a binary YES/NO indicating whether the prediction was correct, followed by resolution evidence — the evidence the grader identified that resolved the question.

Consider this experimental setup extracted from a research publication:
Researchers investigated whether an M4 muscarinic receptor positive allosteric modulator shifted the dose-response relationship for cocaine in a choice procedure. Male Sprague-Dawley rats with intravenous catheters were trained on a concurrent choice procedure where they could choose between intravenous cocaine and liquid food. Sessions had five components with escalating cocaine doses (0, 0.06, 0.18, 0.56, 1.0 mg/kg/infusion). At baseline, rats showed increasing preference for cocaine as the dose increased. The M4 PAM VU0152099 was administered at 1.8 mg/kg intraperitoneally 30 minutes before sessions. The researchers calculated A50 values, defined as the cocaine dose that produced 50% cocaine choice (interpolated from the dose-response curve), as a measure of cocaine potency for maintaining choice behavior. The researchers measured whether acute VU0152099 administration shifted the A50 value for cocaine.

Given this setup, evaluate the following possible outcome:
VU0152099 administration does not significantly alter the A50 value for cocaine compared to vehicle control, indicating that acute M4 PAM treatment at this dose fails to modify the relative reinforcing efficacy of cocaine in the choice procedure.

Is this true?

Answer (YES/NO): NO